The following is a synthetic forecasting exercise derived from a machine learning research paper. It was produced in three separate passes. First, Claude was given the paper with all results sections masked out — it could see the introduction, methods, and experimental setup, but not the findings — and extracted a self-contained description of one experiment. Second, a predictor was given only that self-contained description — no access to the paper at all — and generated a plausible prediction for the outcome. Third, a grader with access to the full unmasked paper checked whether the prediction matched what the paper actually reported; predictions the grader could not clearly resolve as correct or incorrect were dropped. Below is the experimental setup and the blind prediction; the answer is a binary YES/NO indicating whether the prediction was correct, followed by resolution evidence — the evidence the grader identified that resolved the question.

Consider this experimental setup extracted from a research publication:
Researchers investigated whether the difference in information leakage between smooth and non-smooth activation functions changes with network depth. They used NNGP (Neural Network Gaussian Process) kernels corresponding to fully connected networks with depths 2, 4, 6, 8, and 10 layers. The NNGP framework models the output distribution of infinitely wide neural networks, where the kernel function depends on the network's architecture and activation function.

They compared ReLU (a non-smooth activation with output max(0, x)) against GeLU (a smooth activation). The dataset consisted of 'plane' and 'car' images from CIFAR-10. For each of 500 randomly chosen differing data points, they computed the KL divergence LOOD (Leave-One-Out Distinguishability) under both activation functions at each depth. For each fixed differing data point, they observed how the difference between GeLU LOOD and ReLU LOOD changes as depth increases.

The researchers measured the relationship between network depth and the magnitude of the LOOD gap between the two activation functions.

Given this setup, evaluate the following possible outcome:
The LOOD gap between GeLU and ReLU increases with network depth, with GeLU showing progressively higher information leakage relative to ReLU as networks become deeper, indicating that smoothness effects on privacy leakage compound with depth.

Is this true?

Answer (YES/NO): YES